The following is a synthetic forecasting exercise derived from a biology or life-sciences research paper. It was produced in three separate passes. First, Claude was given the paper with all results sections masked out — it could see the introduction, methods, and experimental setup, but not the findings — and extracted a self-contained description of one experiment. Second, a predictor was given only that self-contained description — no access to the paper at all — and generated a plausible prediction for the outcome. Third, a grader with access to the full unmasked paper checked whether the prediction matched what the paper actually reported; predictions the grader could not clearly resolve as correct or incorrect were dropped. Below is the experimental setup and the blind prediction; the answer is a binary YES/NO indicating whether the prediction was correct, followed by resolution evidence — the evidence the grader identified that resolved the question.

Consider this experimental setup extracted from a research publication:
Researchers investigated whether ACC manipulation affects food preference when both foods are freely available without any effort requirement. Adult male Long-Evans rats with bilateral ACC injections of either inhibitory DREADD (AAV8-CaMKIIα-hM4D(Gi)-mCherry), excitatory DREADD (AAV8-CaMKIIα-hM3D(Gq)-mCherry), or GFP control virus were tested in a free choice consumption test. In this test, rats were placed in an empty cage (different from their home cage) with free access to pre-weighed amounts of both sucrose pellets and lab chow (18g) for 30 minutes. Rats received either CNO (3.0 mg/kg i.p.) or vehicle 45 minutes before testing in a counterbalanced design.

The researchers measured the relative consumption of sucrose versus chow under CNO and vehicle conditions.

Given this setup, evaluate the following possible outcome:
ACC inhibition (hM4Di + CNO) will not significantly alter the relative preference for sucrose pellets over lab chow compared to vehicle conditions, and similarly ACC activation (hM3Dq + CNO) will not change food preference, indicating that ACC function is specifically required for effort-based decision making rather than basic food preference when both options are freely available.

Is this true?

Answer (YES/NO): YES